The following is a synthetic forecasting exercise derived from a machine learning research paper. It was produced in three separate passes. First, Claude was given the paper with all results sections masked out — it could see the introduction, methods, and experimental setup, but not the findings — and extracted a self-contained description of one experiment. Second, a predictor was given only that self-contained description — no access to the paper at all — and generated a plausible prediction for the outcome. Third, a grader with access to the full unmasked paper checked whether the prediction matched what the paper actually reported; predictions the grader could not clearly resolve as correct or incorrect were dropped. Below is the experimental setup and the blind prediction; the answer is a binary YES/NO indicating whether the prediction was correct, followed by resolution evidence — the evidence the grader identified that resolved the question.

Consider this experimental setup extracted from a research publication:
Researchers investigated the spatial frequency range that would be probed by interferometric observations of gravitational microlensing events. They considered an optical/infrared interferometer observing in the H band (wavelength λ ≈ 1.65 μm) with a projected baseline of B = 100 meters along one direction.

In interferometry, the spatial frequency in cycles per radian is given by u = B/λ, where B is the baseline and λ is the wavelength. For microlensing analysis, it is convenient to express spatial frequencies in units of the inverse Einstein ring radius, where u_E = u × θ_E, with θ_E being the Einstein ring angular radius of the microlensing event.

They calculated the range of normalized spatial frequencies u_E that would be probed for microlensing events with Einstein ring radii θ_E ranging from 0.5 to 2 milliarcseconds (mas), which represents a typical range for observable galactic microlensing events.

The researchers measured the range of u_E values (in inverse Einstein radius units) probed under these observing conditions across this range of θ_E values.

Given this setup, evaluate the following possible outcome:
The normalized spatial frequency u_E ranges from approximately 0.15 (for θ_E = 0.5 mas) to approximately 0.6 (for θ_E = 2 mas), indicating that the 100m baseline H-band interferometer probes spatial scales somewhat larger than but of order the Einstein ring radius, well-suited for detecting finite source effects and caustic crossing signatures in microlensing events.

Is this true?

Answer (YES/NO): YES